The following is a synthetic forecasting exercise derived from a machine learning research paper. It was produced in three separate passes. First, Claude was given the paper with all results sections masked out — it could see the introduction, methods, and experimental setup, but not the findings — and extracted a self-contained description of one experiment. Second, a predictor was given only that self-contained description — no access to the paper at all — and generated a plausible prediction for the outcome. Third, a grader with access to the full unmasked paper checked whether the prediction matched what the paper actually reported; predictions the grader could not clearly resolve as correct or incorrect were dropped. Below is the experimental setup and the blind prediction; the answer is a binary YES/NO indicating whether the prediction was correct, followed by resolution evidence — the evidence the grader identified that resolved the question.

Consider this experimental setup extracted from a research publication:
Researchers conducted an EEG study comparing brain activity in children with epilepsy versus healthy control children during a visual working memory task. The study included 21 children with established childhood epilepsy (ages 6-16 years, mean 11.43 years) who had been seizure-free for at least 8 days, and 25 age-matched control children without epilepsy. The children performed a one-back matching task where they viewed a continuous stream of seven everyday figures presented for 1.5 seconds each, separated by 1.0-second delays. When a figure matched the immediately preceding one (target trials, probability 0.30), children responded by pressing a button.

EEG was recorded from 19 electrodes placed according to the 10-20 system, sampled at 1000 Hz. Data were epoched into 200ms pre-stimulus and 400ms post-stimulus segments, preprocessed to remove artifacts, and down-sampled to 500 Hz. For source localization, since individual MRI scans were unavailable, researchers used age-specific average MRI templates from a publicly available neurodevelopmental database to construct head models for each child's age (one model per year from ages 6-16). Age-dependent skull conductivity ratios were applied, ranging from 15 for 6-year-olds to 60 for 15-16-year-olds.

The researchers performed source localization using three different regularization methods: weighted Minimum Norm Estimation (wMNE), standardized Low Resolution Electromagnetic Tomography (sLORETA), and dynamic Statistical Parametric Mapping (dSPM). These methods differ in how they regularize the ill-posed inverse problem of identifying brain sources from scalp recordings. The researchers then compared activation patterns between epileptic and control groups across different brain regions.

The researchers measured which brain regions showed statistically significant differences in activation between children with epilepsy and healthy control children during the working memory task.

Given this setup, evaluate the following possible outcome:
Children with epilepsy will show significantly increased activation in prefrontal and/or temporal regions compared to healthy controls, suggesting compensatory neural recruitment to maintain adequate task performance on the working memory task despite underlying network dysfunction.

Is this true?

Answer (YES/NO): NO